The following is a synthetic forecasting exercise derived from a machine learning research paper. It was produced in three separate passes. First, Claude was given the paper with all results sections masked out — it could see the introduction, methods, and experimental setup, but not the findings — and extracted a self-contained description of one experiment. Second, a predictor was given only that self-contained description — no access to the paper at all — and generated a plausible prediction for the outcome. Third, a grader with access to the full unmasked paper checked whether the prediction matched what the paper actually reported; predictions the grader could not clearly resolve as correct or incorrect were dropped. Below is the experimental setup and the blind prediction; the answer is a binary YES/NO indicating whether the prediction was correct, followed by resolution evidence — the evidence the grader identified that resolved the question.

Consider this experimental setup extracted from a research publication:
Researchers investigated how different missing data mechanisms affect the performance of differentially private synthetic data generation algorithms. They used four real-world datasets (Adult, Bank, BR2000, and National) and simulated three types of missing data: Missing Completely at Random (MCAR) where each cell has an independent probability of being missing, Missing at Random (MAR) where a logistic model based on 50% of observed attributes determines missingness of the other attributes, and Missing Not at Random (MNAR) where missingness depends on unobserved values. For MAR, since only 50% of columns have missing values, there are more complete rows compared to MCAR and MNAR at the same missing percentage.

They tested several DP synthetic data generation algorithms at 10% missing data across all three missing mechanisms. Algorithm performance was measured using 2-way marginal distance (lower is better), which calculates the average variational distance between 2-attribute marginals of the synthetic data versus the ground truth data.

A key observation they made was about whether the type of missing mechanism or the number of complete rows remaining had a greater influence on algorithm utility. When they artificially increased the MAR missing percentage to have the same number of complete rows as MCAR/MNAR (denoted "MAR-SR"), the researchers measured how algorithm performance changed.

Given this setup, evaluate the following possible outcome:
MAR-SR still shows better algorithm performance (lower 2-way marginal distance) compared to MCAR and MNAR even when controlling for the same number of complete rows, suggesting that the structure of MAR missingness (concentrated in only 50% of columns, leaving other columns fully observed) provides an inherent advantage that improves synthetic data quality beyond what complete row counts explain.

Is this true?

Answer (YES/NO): NO